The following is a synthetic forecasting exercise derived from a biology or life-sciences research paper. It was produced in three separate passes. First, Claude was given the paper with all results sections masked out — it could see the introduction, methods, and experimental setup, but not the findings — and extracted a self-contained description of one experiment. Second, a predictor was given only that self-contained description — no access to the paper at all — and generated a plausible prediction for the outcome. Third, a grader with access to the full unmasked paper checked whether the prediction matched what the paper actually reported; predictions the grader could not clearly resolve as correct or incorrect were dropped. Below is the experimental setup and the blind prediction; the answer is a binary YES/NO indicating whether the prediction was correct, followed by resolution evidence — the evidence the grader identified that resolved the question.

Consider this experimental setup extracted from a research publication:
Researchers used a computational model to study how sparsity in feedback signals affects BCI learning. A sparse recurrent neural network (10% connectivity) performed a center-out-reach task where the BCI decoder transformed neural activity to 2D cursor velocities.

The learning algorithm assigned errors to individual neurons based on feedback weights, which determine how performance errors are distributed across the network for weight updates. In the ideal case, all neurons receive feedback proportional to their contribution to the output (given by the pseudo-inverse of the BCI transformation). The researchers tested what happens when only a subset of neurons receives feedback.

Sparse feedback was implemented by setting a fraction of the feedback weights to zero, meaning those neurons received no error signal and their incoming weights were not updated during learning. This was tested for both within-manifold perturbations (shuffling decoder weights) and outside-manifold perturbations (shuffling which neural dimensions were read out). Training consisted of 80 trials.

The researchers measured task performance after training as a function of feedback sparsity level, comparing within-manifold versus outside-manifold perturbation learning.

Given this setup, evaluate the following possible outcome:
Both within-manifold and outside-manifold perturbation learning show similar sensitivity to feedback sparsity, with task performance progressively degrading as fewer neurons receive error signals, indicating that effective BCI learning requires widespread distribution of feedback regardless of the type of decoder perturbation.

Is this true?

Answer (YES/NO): NO